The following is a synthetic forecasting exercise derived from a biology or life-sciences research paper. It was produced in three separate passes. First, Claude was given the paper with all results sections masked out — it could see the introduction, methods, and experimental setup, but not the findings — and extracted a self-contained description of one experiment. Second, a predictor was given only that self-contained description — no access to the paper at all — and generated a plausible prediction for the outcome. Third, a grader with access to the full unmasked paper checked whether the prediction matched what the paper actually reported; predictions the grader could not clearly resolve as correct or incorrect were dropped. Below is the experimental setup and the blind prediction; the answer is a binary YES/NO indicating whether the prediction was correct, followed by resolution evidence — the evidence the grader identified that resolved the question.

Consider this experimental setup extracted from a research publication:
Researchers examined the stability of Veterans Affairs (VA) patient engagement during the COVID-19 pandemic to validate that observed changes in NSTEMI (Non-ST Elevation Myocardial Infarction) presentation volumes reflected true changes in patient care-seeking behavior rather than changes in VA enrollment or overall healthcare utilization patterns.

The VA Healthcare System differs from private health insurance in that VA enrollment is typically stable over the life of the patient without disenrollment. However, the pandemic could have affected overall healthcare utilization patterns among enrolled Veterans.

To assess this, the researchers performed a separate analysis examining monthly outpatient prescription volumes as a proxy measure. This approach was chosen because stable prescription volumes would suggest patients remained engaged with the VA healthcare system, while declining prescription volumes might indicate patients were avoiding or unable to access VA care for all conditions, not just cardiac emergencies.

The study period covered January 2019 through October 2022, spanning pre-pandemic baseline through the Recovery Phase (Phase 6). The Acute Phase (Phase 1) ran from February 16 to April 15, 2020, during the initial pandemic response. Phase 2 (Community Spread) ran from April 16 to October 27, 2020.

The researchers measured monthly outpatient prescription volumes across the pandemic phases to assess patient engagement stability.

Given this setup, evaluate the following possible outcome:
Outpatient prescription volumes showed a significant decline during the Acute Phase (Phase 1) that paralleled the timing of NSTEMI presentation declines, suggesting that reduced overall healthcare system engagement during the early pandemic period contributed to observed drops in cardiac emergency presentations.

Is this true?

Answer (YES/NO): NO